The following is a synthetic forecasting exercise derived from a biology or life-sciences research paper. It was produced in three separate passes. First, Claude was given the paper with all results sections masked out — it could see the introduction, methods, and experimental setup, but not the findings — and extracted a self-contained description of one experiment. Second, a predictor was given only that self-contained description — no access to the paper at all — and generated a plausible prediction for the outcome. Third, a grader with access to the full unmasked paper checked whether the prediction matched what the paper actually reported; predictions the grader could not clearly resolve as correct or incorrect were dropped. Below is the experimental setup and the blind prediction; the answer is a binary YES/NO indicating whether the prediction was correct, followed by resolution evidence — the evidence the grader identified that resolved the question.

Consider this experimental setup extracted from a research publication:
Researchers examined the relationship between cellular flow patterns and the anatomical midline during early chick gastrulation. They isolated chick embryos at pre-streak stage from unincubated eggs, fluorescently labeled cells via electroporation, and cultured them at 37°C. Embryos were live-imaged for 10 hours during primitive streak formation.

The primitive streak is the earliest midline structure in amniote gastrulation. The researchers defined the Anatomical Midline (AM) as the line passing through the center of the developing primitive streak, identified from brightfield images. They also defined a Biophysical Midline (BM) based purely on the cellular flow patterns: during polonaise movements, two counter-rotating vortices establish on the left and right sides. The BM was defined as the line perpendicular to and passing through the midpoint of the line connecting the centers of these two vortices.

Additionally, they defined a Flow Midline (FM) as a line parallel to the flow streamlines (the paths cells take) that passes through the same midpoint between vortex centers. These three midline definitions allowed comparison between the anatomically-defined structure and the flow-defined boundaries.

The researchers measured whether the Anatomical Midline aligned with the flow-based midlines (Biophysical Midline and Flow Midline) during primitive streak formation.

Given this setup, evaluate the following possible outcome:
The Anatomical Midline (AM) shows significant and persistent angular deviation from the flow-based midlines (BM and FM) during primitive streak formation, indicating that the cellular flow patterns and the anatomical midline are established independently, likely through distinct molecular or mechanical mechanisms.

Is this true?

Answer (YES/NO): NO